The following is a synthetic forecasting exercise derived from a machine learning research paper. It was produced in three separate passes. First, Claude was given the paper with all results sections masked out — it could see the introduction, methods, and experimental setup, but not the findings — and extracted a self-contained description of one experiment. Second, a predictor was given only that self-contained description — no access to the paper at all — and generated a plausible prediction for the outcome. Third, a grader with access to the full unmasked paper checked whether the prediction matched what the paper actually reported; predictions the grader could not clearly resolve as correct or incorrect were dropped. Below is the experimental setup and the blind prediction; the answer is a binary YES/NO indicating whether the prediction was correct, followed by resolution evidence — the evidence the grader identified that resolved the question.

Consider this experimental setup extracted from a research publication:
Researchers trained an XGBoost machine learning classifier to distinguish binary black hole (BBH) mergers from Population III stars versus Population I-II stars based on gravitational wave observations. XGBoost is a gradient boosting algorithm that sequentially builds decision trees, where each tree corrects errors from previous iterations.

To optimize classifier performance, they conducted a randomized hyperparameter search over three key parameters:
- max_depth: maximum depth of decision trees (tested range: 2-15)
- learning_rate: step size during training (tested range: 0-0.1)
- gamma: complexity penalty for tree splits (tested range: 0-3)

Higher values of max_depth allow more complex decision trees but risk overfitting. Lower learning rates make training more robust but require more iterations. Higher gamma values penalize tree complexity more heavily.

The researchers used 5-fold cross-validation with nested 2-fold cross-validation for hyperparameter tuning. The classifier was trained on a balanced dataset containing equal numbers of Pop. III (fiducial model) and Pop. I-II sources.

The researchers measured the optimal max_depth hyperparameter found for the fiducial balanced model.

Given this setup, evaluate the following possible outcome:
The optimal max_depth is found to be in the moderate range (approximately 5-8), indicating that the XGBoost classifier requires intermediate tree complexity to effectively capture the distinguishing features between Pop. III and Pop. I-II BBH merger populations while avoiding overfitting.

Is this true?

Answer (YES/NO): NO